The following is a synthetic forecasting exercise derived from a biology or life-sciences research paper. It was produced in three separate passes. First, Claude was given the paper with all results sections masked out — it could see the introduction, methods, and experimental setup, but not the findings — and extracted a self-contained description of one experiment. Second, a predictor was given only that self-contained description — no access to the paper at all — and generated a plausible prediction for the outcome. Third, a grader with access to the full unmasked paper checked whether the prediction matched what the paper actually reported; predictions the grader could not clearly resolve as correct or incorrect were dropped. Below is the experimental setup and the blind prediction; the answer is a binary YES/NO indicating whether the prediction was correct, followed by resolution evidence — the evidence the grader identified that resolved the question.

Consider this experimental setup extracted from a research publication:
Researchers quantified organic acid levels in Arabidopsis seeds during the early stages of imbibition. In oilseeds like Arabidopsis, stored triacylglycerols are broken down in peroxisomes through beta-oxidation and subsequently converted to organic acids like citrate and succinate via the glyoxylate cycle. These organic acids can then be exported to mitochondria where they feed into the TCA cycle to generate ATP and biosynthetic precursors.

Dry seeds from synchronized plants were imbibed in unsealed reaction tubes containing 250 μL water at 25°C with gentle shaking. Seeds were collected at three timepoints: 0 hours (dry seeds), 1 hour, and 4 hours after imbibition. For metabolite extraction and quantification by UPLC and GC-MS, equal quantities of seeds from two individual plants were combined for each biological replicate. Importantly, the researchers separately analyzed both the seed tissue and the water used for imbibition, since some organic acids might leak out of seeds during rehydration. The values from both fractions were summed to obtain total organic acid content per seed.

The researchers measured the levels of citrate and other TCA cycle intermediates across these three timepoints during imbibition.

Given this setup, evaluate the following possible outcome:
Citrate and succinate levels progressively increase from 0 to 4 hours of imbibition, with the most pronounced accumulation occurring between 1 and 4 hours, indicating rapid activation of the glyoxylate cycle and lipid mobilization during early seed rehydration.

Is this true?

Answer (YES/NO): NO